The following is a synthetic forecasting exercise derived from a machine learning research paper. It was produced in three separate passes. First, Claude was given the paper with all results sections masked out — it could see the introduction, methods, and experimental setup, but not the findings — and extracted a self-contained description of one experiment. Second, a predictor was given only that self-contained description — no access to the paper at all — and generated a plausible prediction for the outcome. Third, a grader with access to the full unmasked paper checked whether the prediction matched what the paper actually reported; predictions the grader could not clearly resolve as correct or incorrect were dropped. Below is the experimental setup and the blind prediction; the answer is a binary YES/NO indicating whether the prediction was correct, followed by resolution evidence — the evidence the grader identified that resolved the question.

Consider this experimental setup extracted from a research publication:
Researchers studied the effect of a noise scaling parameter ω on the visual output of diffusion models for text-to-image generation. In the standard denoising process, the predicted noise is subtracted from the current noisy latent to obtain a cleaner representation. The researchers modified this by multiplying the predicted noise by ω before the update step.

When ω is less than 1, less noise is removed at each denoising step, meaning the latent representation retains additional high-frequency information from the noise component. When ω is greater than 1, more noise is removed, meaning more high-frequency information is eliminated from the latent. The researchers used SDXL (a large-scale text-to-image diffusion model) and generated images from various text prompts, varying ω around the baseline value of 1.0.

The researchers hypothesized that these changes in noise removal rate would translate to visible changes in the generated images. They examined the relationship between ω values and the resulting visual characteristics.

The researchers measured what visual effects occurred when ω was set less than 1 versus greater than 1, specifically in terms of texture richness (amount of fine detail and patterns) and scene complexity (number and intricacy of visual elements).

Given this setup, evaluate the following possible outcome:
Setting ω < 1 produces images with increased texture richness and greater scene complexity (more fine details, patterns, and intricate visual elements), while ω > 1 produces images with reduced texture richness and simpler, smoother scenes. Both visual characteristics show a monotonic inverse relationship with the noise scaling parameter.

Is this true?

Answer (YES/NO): YES